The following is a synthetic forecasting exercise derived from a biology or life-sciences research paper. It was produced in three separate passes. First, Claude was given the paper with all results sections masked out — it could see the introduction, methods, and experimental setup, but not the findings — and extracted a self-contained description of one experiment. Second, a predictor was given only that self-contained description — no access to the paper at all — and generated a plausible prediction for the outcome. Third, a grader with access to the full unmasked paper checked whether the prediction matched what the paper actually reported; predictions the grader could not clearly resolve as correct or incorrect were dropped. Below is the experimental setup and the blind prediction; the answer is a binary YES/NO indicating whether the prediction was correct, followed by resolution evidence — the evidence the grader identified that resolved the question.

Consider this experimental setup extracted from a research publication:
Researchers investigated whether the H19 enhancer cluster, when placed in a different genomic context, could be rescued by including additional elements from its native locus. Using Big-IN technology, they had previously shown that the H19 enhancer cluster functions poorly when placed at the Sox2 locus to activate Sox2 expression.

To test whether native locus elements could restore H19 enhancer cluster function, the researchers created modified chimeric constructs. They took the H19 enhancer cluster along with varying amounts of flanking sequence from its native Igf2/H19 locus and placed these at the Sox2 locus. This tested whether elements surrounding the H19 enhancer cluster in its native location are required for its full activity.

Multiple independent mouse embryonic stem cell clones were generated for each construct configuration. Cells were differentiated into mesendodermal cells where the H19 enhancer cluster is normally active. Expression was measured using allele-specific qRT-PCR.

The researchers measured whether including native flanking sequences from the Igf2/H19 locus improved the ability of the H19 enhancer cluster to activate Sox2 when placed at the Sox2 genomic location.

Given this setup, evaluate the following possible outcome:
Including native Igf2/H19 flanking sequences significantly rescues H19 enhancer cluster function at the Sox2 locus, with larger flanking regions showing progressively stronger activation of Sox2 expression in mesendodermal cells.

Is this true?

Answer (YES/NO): NO